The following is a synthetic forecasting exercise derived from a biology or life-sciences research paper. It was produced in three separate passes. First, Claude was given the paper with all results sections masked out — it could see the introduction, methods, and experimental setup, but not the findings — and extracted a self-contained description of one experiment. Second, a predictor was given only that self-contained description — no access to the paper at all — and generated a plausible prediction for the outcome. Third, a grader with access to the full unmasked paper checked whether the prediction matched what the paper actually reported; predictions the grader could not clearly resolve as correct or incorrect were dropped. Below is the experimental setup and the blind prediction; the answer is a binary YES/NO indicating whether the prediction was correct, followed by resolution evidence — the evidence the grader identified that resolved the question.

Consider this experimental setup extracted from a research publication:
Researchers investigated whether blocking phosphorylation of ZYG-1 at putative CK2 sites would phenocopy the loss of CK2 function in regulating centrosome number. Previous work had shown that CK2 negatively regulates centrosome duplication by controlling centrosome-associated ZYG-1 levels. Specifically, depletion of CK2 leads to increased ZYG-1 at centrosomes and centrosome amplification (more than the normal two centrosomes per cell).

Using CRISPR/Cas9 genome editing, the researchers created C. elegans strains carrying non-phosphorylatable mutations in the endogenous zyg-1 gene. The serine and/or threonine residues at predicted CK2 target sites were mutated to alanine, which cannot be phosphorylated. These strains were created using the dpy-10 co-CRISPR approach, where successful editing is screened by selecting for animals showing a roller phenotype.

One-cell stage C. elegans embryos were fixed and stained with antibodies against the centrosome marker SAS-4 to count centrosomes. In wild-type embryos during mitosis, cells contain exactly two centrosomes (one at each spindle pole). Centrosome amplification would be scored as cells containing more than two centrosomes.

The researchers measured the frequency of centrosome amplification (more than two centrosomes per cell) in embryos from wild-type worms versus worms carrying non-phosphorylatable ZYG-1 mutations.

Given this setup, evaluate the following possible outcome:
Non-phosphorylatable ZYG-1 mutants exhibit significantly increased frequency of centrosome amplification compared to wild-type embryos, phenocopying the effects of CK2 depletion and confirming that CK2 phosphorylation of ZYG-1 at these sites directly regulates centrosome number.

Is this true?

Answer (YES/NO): YES